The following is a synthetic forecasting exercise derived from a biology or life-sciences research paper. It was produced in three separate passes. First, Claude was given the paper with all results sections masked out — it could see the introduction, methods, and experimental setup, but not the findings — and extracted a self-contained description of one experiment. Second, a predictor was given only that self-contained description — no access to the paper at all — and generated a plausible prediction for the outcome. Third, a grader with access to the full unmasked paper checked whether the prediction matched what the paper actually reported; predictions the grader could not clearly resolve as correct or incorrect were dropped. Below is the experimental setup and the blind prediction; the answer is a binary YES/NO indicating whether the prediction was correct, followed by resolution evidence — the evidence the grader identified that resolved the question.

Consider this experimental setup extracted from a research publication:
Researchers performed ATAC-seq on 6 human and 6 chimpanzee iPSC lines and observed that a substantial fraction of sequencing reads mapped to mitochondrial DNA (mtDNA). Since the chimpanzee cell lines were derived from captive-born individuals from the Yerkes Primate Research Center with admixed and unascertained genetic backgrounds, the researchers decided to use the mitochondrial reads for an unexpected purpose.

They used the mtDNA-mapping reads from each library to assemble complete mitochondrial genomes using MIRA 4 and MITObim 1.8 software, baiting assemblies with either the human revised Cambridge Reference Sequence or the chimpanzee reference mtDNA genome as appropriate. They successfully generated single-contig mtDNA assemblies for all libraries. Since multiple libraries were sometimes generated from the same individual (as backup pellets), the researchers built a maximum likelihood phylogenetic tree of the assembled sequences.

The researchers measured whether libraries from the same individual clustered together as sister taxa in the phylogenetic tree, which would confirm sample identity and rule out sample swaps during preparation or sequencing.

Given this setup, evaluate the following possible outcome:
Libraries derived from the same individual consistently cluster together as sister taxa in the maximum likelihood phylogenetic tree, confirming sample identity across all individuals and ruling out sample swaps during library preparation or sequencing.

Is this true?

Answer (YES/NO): NO